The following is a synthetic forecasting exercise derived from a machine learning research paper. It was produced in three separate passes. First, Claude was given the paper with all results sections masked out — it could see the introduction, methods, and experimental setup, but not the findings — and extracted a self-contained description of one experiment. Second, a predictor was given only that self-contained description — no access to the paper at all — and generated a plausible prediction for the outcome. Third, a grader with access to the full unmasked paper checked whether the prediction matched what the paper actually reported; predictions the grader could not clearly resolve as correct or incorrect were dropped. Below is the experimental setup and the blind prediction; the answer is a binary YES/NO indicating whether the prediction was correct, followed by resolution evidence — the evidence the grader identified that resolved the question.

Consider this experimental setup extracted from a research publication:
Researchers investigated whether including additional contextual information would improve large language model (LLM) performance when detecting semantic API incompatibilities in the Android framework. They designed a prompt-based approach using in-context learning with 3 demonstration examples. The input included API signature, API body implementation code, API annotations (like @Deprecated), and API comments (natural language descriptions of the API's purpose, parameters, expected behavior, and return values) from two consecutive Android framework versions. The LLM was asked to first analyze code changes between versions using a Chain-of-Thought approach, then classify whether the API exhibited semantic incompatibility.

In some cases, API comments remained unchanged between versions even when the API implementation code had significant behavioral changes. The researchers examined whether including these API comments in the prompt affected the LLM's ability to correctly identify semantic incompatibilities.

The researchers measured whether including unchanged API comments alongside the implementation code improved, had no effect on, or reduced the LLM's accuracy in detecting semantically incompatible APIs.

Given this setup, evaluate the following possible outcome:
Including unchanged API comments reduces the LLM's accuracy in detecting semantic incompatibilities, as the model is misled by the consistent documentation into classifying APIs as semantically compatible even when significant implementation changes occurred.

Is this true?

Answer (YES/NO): YES